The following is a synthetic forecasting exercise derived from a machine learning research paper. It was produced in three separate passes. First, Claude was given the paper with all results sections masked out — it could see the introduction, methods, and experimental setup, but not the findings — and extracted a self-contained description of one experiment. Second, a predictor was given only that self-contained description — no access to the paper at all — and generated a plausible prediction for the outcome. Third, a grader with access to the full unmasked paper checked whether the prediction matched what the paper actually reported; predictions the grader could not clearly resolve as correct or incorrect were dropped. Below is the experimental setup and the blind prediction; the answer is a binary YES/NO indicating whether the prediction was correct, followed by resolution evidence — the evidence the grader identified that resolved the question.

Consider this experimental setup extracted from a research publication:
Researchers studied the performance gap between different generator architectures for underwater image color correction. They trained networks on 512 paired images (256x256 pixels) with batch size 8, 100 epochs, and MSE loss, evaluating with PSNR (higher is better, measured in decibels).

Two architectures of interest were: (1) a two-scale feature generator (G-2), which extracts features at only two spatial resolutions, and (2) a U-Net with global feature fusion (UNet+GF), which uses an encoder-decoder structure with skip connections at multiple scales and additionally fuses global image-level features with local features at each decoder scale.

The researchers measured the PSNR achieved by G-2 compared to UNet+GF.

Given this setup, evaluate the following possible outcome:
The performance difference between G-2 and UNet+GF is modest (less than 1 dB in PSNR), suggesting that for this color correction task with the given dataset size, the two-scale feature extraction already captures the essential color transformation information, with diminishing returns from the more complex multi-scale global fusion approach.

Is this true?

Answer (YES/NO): NO